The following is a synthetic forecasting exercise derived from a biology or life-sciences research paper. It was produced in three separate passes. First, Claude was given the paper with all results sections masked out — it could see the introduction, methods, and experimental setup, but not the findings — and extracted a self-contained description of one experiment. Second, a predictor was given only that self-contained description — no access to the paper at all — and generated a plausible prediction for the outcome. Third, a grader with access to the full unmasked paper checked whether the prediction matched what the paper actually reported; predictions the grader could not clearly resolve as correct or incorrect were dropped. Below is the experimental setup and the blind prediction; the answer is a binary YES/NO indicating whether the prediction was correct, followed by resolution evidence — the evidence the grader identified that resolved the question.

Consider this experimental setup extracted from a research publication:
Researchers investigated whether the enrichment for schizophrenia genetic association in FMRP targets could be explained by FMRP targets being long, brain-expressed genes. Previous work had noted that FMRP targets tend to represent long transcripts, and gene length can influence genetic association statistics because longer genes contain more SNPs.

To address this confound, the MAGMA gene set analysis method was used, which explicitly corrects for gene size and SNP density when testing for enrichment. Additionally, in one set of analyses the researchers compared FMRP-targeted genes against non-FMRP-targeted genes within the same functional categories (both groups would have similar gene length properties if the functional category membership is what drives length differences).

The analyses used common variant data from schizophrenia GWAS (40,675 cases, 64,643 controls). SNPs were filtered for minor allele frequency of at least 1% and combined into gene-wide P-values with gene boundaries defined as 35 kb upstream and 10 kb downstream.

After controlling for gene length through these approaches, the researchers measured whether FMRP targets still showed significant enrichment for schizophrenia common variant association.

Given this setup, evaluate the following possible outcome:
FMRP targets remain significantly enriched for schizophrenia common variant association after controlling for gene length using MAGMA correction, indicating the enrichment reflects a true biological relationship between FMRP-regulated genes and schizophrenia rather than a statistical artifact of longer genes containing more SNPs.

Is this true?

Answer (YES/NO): YES